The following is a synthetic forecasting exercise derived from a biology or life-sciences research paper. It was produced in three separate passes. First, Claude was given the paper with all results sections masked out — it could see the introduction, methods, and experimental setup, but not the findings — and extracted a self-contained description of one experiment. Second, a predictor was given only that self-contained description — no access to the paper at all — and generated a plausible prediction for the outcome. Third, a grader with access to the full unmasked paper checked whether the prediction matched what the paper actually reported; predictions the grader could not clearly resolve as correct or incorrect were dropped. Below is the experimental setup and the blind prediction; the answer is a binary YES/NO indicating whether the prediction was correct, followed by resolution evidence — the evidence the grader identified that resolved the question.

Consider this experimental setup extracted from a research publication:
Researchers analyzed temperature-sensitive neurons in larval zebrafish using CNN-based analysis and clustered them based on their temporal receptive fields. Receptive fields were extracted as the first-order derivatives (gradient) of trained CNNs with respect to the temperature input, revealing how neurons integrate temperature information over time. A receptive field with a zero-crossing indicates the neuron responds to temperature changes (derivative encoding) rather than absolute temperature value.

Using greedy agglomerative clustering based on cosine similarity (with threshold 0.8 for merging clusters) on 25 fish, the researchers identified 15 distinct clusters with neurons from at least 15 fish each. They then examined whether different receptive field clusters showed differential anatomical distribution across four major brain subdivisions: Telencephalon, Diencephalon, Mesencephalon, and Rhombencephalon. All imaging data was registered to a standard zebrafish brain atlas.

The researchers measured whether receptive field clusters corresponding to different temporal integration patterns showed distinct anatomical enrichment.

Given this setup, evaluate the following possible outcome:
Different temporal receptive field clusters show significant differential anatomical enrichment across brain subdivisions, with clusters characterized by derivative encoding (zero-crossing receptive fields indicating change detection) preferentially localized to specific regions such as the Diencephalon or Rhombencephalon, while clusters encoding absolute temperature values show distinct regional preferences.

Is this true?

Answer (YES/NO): NO